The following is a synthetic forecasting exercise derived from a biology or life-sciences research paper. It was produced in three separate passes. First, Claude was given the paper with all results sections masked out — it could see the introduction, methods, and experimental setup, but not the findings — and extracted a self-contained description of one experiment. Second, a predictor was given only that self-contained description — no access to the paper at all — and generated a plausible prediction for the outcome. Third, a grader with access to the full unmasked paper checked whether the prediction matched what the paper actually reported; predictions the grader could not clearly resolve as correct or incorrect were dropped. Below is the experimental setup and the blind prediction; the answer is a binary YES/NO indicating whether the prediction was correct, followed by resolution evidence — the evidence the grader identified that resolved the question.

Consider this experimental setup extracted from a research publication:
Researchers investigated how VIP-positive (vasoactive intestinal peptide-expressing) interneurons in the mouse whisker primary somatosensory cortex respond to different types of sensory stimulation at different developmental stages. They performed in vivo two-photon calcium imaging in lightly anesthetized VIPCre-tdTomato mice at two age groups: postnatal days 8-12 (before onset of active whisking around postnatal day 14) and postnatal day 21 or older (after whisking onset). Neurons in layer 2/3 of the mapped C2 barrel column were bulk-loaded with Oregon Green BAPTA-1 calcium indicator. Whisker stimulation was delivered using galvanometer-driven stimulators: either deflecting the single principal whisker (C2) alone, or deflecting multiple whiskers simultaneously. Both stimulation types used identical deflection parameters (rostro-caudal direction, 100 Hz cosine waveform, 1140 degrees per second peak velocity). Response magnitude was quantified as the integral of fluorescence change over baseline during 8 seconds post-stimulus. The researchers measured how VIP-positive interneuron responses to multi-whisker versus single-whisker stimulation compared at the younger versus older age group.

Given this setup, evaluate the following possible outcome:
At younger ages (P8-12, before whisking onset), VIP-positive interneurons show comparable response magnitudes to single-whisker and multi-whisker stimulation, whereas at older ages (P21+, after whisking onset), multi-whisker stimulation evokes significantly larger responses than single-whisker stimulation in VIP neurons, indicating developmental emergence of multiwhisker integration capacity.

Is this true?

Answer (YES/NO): NO